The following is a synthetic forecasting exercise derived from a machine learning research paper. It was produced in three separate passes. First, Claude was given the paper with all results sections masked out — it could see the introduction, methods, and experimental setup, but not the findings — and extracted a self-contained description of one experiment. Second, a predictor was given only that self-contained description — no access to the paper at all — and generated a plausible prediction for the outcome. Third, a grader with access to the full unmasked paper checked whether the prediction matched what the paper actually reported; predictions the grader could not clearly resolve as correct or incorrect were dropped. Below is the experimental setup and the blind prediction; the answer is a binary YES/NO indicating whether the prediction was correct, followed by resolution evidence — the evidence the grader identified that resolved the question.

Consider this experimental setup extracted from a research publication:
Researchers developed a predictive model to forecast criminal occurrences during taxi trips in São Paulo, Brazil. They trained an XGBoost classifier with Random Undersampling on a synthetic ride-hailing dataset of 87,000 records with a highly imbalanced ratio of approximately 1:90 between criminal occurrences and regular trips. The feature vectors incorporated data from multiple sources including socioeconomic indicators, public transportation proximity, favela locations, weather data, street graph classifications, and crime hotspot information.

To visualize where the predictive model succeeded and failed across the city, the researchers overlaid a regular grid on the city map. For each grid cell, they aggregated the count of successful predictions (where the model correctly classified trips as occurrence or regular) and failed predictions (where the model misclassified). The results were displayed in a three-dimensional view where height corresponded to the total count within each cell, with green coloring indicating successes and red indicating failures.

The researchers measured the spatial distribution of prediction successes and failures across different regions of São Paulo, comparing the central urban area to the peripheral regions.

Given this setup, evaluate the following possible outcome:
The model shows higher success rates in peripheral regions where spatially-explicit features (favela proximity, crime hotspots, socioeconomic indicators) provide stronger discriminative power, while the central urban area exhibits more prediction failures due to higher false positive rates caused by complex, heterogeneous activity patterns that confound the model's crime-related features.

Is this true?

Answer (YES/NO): NO